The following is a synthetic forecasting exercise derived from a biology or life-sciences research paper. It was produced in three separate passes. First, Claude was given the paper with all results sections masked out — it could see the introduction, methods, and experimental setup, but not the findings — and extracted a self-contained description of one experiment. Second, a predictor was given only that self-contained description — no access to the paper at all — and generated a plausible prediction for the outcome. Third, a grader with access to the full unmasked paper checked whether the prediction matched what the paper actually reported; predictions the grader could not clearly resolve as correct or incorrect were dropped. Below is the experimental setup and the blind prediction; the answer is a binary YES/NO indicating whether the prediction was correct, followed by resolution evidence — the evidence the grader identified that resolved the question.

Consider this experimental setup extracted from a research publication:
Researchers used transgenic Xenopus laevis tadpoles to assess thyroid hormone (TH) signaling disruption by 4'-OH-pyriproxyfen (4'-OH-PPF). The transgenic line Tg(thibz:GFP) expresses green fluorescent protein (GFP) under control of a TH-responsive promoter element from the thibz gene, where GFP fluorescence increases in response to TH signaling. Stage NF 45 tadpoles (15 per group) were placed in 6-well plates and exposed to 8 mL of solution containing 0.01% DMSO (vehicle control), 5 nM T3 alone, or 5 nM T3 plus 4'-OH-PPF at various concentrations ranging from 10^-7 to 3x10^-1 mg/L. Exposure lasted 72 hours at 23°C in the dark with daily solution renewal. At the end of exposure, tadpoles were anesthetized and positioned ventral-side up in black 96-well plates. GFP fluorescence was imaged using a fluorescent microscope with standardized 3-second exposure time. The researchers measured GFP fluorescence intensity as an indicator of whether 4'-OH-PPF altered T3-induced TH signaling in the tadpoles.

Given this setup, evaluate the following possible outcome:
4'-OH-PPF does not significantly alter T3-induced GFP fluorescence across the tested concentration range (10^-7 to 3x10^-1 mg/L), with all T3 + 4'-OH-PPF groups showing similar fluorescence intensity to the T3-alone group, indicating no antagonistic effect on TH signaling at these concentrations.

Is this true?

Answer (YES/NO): NO